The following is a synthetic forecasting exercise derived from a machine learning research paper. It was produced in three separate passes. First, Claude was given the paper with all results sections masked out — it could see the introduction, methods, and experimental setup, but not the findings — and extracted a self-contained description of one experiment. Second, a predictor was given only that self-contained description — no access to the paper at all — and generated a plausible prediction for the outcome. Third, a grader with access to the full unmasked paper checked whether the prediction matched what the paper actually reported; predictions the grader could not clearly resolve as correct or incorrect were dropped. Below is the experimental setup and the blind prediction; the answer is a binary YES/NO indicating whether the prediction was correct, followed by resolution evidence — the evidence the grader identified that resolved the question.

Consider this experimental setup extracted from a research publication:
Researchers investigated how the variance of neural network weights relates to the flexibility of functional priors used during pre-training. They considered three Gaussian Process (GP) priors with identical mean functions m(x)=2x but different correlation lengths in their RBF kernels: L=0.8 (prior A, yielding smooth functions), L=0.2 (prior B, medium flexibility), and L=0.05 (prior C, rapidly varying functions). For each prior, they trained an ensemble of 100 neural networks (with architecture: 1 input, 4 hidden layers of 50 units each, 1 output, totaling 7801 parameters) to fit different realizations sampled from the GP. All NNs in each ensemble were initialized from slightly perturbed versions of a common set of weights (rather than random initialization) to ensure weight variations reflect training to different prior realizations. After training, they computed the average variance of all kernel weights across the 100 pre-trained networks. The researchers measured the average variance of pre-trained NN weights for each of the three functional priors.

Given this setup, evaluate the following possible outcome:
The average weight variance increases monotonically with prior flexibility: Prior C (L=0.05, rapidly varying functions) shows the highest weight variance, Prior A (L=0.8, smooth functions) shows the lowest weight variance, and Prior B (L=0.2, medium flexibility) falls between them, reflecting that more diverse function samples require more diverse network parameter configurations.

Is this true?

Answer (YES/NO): YES